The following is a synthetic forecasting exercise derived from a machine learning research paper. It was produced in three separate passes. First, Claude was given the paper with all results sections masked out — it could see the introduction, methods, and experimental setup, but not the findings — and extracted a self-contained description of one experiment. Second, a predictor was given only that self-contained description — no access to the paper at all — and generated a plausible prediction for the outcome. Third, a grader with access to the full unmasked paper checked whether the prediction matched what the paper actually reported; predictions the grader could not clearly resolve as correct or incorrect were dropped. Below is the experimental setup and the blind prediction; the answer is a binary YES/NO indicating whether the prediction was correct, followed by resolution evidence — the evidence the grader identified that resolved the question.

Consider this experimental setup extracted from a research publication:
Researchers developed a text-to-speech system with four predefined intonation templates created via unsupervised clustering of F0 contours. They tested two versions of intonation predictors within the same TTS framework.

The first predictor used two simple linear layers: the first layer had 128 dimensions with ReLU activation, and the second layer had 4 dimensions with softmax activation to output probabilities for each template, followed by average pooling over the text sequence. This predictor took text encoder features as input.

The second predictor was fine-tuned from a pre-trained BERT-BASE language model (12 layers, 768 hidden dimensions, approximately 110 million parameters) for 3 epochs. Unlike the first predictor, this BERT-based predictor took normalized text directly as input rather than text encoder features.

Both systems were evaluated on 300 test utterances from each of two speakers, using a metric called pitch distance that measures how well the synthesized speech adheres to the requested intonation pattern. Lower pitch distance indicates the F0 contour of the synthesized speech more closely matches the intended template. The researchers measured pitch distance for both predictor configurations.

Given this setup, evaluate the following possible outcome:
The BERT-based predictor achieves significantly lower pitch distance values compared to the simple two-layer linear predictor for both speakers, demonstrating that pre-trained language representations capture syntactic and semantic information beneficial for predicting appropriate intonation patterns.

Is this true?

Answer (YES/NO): NO